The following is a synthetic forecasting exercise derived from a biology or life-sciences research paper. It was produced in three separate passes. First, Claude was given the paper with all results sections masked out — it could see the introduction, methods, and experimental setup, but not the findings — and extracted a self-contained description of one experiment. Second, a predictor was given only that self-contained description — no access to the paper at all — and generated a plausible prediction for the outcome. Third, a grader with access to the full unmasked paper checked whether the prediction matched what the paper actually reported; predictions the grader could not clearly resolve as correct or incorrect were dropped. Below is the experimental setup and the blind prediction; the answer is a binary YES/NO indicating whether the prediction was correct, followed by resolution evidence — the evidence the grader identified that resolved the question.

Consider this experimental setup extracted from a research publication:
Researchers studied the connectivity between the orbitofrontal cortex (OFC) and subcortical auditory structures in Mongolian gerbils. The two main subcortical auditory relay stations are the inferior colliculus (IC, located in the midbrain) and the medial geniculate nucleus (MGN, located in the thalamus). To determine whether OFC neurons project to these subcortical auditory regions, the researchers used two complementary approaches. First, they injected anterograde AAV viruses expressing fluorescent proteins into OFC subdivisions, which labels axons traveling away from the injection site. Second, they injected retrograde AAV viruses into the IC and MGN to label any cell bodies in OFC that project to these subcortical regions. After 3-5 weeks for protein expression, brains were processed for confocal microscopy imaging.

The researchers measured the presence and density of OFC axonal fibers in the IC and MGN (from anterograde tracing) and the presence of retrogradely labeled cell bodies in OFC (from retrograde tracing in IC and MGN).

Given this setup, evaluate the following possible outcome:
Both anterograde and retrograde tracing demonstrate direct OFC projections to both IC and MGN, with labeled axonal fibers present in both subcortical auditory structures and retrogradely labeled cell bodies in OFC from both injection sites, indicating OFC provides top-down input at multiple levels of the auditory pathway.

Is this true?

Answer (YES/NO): NO